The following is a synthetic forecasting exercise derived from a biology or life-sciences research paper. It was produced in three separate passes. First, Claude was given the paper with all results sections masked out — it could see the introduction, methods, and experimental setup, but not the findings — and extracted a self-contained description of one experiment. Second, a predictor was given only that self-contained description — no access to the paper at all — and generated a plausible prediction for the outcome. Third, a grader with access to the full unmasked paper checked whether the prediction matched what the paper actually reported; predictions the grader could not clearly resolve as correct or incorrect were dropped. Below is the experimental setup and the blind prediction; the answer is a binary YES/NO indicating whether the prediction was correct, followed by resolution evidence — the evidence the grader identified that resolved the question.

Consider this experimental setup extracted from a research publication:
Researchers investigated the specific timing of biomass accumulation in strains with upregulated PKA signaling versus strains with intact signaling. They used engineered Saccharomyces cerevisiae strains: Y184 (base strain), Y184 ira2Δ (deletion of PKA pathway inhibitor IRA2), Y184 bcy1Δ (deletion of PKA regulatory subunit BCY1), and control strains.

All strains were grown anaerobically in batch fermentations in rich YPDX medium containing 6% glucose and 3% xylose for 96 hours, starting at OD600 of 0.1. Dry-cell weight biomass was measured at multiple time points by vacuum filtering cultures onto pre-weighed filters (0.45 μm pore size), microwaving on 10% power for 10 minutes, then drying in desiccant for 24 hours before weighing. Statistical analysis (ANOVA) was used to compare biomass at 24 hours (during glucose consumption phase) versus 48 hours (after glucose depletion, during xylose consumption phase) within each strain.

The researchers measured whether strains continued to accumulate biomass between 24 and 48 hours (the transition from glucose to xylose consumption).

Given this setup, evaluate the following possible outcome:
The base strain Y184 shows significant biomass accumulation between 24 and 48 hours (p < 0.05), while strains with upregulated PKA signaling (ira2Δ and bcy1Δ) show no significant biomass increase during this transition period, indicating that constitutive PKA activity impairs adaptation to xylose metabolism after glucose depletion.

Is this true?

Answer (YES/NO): NO